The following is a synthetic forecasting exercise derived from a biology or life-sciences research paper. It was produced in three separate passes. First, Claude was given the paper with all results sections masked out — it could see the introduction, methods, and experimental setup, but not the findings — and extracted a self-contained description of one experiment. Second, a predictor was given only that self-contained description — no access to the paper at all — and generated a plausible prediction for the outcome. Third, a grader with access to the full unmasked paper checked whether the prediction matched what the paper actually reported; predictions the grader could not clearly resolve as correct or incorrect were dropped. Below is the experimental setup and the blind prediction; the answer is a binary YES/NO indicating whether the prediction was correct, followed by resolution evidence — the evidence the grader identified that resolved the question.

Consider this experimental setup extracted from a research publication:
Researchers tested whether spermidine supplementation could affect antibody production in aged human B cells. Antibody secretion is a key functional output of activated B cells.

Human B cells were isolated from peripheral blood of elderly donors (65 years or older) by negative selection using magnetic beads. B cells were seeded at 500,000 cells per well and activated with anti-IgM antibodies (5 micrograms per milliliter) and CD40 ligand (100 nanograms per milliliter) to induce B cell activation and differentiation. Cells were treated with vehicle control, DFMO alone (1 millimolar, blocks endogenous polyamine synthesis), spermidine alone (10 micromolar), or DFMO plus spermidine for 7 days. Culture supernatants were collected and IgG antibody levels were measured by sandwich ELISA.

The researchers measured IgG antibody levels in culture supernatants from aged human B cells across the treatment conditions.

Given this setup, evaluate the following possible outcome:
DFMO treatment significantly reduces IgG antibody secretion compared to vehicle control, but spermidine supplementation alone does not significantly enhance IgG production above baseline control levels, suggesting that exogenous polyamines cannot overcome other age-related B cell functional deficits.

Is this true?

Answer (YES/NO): NO